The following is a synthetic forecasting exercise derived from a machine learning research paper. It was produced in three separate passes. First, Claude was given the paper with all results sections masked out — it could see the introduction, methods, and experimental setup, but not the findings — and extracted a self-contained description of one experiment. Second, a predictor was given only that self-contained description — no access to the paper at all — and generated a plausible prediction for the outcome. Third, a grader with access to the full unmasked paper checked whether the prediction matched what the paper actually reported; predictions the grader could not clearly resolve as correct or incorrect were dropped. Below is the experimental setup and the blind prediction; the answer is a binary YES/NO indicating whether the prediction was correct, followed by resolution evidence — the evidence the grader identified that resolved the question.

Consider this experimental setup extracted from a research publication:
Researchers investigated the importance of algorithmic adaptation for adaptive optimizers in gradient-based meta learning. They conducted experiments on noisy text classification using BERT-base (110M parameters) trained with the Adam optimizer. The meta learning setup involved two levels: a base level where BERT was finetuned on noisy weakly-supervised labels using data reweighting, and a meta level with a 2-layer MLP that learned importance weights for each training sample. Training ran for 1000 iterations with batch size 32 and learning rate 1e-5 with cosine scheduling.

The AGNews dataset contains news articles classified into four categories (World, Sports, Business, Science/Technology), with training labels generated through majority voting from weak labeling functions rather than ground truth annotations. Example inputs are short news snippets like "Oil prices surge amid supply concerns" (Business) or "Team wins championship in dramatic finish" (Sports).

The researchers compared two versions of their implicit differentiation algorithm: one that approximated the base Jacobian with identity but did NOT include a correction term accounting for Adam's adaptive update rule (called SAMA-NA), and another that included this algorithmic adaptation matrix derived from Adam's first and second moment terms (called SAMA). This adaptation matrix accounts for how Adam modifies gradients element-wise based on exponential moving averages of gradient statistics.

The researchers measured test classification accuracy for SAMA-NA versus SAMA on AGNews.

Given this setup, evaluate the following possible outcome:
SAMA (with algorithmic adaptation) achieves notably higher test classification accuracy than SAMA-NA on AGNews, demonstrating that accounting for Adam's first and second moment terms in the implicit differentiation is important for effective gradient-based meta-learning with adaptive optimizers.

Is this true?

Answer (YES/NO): YES